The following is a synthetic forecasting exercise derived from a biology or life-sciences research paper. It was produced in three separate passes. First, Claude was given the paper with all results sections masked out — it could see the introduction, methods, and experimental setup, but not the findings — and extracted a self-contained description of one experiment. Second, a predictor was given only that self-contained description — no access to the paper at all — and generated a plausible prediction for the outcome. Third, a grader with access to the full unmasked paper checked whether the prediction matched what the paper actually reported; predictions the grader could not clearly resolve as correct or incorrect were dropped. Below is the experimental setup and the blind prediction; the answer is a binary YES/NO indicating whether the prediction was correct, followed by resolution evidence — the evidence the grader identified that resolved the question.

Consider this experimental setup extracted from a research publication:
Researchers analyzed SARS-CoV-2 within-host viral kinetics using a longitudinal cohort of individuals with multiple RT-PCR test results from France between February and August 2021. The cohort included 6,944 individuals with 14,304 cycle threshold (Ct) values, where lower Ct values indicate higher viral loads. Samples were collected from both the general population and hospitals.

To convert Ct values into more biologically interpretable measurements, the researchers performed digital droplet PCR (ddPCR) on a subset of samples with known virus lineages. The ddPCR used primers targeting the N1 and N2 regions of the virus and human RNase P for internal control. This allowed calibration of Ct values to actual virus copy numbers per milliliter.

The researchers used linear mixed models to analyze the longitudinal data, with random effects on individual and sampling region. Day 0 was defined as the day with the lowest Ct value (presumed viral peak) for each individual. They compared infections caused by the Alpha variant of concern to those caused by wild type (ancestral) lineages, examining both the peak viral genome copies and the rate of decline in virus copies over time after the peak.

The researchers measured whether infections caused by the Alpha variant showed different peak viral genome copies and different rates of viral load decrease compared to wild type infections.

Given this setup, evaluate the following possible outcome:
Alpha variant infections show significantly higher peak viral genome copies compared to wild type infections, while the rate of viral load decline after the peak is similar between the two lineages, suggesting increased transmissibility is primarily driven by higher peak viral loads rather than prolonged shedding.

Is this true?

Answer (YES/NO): NO